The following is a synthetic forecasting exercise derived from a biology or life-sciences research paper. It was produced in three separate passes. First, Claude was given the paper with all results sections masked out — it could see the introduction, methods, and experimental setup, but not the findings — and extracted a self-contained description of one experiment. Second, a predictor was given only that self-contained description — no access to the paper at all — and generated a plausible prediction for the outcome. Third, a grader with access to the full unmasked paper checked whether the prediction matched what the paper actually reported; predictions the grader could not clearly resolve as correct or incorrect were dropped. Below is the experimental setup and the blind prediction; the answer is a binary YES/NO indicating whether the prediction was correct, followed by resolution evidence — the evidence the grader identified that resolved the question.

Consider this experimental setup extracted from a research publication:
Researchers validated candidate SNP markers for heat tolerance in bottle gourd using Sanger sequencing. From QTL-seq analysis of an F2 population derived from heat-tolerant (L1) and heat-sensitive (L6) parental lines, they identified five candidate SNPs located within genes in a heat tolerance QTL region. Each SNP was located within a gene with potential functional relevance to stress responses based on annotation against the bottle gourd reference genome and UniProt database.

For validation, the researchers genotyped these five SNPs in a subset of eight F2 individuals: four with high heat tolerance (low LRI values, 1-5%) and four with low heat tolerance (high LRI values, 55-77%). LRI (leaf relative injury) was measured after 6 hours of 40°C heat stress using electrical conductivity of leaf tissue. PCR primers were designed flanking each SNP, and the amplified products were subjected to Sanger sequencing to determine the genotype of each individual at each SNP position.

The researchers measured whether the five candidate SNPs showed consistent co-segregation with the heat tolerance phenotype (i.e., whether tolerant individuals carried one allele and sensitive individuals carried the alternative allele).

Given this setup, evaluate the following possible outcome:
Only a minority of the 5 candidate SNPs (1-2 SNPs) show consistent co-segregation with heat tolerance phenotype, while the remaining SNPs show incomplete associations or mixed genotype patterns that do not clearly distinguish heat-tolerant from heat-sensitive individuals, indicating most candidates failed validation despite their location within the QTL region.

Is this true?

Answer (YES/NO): NO